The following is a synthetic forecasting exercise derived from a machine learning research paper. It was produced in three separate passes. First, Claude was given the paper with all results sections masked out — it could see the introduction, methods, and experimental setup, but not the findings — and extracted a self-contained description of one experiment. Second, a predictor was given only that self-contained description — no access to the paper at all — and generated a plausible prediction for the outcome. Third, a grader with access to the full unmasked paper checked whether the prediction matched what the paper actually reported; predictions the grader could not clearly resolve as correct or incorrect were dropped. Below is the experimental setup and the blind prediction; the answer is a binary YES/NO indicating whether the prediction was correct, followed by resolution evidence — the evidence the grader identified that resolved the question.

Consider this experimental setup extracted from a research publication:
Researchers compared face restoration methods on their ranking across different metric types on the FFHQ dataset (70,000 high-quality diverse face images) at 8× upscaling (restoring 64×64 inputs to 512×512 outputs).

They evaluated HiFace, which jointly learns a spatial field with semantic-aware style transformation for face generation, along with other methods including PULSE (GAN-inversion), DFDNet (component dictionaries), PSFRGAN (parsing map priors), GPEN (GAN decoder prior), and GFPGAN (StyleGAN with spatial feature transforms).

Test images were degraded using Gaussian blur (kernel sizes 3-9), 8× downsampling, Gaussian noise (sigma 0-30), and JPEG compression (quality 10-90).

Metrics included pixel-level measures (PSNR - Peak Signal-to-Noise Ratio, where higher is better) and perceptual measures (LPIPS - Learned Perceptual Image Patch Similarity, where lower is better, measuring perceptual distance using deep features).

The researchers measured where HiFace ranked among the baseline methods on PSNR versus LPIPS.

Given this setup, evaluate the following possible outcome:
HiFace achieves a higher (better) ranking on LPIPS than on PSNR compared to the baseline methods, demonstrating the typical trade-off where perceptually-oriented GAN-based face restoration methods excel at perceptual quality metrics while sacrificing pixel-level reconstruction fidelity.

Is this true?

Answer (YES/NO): NO